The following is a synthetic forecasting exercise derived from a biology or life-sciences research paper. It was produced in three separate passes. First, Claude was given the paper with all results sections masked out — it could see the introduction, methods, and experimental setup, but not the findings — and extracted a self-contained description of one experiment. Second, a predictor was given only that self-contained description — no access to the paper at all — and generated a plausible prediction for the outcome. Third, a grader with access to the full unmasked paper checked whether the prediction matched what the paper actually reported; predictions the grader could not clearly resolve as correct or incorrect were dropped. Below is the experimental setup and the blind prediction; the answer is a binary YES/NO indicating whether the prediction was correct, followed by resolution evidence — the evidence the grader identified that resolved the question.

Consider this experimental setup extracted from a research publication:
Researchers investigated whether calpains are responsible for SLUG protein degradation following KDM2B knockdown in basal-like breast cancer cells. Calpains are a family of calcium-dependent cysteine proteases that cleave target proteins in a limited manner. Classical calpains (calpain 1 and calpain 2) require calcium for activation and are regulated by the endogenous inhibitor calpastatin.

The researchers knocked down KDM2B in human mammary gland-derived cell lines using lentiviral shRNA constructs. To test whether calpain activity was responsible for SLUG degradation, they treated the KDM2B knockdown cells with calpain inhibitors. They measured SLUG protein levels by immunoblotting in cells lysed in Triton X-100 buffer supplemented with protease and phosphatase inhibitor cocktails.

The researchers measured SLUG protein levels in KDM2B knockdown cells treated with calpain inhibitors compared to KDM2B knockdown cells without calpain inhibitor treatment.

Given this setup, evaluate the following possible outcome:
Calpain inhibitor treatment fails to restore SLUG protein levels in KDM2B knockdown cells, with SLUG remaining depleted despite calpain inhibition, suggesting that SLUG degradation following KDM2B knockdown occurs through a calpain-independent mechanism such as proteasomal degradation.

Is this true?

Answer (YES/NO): NO